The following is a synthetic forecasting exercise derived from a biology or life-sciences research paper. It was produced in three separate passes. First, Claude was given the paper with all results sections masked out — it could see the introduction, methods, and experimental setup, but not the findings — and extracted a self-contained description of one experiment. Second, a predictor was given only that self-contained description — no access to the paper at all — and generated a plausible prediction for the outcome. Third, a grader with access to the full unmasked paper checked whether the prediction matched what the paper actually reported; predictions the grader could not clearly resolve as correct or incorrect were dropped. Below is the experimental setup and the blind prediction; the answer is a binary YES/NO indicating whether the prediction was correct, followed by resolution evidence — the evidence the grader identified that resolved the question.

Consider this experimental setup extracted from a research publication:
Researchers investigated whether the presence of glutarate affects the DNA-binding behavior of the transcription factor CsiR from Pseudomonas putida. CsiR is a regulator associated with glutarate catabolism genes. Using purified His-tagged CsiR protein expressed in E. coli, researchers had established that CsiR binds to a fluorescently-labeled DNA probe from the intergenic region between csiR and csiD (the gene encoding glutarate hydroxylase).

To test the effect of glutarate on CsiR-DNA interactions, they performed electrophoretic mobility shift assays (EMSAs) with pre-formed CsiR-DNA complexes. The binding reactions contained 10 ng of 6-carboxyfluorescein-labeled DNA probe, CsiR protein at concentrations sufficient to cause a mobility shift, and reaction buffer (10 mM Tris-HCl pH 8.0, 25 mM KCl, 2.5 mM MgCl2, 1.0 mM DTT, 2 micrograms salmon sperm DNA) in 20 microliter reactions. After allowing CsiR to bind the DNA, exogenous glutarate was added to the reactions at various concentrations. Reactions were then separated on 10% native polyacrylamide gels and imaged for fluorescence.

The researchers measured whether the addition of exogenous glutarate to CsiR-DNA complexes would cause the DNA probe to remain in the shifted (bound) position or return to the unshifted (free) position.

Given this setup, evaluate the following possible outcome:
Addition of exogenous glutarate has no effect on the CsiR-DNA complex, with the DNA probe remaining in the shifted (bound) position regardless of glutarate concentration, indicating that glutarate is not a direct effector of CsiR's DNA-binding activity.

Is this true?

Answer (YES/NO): NO